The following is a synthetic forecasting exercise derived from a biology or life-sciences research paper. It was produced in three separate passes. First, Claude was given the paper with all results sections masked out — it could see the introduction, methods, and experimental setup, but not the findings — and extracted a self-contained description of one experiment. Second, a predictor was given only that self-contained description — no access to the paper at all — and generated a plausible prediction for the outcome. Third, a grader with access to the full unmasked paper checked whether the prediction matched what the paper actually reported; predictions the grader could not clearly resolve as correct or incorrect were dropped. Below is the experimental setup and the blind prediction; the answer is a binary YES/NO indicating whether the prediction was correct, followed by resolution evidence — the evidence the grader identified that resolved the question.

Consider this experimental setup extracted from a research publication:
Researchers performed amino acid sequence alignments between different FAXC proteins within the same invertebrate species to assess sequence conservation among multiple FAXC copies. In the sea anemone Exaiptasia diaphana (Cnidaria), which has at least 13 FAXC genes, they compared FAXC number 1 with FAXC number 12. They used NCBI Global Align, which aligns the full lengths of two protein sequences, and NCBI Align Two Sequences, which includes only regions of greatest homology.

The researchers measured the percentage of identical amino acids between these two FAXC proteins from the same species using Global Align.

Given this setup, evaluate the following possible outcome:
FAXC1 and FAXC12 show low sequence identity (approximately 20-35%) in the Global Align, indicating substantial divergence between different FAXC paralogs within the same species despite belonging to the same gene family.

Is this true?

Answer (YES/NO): NO